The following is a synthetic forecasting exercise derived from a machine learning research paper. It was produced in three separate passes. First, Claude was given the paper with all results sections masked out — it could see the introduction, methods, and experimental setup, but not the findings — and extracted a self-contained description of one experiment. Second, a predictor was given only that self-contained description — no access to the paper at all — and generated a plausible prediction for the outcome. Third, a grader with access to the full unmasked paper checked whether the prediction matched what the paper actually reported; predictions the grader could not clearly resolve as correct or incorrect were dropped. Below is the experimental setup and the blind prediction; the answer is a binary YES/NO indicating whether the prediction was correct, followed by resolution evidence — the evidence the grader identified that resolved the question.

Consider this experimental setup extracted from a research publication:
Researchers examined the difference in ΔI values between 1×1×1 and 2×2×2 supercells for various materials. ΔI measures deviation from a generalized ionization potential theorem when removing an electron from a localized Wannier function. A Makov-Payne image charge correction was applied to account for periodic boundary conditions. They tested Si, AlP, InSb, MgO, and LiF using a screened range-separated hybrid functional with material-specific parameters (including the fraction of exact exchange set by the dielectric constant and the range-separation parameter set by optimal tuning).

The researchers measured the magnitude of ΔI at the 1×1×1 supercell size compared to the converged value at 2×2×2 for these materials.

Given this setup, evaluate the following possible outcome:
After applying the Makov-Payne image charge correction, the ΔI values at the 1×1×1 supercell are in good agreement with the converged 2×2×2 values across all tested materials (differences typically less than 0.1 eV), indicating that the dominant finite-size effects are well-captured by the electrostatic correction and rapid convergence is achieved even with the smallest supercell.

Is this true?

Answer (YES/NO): NO